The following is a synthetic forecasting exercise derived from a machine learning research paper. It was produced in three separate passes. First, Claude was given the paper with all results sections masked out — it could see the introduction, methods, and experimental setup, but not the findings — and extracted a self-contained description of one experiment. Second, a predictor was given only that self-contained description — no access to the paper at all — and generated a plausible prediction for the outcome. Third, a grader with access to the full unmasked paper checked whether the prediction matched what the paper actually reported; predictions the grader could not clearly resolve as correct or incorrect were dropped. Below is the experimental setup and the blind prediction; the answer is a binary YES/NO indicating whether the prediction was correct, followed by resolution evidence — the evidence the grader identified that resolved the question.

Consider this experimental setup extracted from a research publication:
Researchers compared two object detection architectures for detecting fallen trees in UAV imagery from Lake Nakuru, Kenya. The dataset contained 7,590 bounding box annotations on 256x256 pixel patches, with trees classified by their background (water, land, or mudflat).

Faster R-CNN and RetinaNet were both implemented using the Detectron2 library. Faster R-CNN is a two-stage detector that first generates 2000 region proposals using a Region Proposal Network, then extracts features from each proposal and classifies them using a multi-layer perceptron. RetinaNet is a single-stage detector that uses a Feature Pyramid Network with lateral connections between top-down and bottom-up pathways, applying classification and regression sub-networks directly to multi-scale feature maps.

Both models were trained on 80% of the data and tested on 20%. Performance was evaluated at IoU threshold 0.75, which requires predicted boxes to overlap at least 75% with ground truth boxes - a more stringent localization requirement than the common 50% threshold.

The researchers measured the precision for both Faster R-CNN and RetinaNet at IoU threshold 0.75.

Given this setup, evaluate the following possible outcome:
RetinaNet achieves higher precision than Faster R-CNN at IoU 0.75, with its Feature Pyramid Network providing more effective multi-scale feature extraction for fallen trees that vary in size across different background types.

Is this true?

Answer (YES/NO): YES